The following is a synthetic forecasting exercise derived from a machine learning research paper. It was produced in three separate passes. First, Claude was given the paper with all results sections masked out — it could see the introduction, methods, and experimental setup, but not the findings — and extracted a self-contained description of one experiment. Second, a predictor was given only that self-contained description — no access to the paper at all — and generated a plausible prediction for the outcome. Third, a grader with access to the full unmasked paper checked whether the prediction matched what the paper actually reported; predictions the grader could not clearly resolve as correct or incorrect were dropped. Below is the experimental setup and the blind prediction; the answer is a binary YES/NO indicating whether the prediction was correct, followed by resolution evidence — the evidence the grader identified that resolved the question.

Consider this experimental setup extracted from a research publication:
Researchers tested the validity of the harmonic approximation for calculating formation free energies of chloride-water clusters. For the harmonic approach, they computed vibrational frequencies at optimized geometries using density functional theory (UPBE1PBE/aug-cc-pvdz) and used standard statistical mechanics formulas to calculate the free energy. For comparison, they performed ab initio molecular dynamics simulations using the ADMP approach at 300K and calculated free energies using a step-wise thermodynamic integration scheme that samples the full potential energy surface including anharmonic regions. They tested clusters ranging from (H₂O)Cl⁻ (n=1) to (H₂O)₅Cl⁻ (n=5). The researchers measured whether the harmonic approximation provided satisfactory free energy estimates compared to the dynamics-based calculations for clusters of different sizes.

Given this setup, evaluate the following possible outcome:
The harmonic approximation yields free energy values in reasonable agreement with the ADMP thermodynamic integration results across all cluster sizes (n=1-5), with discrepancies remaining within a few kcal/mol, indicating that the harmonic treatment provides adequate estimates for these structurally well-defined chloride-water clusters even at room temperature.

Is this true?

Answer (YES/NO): NO